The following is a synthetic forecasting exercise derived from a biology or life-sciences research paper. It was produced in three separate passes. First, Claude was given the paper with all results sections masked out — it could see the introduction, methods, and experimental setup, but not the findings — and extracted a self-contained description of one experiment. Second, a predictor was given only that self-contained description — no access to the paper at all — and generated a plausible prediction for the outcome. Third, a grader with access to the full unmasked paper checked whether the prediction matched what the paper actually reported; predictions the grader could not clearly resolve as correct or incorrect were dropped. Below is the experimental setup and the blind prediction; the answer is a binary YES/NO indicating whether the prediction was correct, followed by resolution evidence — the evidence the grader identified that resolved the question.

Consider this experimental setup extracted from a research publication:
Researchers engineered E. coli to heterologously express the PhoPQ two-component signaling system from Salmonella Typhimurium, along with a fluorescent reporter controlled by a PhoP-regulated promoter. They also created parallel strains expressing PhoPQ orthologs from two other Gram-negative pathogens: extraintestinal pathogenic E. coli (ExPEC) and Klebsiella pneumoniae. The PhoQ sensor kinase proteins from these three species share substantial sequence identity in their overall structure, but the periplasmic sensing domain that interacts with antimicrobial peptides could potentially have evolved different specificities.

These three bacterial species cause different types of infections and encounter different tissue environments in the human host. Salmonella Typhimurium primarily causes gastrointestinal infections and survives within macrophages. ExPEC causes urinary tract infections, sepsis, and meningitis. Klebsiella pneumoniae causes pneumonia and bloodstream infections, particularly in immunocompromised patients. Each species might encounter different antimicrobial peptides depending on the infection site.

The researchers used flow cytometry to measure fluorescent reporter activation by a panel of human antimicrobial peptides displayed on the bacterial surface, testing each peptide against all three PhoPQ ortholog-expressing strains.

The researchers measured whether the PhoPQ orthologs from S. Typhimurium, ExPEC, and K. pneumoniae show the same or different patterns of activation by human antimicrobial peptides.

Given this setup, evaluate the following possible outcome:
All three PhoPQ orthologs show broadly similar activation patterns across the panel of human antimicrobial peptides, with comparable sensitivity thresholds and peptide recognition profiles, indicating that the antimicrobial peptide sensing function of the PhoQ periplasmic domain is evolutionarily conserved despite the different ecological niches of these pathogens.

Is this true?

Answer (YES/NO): NO